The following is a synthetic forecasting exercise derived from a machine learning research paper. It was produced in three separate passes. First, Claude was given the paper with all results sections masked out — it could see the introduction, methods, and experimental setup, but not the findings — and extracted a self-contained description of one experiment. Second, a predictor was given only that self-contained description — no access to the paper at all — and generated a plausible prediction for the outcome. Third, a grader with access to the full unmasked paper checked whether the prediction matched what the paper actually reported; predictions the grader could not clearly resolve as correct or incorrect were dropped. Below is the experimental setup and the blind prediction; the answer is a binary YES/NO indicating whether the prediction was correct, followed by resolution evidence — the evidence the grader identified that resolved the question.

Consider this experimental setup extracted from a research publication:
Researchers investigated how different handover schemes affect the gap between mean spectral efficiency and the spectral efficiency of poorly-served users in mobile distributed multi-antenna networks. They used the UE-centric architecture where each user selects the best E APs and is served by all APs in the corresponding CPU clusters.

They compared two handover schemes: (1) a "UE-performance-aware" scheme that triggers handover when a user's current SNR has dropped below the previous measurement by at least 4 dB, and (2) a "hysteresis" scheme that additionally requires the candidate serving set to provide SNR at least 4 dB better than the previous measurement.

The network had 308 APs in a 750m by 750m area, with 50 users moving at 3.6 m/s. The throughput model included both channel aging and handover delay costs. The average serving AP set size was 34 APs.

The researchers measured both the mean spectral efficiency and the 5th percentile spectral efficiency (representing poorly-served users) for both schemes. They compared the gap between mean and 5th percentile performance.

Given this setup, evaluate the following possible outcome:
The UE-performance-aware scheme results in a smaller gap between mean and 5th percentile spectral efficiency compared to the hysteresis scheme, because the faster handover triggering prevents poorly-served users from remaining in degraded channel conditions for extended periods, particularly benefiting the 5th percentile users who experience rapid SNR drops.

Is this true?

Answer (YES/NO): NO